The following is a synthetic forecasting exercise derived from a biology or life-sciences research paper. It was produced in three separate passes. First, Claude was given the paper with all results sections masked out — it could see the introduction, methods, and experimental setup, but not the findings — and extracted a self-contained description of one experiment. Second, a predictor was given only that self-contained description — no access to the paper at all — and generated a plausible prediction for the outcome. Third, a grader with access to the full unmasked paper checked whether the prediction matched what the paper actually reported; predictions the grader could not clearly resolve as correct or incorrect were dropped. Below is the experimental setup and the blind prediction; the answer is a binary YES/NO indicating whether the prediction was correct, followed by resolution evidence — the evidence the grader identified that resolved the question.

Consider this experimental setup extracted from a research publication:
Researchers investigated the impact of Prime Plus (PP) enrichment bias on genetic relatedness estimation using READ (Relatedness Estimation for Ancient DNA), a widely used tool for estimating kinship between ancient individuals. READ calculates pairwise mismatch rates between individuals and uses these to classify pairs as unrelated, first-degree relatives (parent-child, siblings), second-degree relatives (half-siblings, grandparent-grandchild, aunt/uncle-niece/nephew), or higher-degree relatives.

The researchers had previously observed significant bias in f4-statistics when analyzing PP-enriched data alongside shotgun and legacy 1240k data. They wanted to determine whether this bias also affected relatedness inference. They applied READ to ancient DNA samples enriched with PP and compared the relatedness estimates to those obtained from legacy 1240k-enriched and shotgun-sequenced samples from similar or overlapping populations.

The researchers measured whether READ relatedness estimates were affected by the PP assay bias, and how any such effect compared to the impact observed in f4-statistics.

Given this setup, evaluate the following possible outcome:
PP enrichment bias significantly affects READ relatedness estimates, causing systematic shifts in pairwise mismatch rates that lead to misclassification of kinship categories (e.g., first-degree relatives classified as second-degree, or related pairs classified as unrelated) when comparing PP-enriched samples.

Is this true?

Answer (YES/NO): NO